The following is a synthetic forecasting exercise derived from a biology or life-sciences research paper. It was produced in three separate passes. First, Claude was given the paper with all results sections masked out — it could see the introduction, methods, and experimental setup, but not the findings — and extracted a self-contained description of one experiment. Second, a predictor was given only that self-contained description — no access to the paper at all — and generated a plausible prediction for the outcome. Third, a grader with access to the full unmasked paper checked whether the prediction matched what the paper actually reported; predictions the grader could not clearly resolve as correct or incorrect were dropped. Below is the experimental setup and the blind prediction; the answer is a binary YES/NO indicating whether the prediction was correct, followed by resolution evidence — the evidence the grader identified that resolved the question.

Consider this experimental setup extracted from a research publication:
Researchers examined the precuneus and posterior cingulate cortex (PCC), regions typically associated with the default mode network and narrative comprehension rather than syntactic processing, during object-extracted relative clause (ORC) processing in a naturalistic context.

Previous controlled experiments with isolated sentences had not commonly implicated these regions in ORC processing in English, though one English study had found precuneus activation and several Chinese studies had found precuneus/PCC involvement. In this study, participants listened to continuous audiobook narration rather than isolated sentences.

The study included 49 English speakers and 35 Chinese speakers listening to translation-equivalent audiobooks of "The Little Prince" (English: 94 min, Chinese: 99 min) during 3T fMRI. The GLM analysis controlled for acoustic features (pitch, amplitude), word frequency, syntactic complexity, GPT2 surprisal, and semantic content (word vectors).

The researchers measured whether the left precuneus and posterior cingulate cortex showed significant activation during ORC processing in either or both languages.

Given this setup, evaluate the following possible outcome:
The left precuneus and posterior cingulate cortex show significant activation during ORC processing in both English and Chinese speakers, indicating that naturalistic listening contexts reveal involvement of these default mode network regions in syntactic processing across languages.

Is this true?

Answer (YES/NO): YES